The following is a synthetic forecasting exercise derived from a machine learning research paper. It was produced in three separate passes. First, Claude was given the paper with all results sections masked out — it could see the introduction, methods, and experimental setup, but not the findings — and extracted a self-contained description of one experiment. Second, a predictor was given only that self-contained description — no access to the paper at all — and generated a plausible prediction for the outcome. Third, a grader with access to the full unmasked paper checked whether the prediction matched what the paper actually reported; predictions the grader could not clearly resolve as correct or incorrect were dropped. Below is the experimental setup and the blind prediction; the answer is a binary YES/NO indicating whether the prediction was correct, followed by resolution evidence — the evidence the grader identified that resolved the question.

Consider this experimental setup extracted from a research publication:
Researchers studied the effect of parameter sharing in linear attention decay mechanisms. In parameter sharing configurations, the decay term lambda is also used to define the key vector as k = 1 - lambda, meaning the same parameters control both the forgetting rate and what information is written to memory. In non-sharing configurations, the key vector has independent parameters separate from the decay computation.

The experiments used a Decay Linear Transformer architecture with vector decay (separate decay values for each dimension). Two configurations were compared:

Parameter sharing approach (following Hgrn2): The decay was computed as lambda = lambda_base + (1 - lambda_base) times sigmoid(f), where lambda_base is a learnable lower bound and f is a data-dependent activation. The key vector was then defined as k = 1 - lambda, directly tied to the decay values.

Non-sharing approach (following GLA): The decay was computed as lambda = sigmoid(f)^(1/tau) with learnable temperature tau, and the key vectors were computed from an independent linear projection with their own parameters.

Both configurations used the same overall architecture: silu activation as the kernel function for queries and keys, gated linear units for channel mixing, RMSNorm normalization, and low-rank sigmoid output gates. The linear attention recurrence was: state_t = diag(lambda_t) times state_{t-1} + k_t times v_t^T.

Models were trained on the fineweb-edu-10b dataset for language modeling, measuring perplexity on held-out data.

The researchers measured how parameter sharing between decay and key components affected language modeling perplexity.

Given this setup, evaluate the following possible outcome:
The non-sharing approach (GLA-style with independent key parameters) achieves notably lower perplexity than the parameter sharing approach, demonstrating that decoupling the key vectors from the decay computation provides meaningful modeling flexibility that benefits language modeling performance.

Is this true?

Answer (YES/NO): YES